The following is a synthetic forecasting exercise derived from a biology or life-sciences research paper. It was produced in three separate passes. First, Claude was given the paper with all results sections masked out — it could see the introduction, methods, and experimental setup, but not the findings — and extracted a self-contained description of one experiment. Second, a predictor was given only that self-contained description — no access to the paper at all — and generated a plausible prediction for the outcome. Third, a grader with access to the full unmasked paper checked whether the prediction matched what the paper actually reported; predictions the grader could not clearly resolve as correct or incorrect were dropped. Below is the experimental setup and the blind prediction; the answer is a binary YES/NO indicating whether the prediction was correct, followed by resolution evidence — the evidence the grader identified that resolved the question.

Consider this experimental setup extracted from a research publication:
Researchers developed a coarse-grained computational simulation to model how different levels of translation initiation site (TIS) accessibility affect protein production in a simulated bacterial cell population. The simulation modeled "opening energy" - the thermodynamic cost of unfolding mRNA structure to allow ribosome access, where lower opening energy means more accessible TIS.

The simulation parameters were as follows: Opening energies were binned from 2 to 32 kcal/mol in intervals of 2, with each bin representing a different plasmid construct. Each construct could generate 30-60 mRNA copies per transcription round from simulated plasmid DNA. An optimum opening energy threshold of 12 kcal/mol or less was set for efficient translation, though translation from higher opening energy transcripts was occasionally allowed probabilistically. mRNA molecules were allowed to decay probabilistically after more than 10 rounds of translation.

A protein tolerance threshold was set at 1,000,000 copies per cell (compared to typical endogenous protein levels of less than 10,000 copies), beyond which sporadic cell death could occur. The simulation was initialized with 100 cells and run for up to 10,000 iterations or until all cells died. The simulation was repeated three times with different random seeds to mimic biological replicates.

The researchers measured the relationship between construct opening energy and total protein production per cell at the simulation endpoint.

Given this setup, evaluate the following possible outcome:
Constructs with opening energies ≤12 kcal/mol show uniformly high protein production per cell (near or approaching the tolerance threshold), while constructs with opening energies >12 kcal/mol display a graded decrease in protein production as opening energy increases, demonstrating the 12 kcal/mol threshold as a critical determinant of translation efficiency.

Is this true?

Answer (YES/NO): NO